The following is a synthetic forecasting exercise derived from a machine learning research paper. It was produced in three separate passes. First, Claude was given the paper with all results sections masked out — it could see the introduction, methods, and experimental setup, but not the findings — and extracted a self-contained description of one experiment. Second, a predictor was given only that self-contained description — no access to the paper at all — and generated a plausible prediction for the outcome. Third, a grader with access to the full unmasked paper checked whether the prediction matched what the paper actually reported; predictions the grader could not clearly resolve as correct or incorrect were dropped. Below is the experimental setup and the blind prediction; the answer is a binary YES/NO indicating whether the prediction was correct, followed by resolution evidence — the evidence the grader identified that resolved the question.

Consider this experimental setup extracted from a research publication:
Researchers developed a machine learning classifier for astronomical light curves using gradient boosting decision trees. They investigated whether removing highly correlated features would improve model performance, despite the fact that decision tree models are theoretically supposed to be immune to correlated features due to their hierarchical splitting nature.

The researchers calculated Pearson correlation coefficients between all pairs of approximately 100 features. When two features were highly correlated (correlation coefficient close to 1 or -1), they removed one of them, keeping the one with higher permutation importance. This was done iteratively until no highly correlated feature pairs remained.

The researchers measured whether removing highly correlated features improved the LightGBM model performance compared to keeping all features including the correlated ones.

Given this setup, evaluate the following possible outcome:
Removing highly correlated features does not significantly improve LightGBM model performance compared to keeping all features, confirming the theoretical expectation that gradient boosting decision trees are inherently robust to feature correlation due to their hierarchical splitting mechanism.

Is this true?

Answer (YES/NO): NO